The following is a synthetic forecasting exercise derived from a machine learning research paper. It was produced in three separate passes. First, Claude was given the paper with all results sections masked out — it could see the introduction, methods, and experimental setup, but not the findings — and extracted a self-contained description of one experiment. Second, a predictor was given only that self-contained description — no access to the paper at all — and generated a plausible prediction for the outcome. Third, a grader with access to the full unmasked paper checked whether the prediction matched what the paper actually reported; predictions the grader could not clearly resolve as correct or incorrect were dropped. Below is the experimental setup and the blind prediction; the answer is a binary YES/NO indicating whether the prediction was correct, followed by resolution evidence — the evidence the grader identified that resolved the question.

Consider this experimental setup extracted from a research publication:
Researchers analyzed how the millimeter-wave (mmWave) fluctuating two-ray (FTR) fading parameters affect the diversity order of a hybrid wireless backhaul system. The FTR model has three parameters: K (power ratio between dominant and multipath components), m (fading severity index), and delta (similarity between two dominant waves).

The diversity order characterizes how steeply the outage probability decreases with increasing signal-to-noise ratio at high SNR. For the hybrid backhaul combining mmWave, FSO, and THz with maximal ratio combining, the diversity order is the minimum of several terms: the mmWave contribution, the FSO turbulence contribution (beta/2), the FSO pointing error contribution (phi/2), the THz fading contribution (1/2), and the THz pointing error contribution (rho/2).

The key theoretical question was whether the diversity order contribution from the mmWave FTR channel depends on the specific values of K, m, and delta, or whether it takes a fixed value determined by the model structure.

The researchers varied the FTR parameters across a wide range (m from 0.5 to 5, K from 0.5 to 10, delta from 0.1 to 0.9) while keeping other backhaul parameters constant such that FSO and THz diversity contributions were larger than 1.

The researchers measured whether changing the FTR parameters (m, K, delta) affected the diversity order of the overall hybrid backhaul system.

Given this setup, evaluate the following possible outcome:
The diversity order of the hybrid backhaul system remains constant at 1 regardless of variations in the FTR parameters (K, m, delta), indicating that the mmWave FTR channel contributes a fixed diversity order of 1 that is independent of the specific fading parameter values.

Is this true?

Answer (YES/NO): NO